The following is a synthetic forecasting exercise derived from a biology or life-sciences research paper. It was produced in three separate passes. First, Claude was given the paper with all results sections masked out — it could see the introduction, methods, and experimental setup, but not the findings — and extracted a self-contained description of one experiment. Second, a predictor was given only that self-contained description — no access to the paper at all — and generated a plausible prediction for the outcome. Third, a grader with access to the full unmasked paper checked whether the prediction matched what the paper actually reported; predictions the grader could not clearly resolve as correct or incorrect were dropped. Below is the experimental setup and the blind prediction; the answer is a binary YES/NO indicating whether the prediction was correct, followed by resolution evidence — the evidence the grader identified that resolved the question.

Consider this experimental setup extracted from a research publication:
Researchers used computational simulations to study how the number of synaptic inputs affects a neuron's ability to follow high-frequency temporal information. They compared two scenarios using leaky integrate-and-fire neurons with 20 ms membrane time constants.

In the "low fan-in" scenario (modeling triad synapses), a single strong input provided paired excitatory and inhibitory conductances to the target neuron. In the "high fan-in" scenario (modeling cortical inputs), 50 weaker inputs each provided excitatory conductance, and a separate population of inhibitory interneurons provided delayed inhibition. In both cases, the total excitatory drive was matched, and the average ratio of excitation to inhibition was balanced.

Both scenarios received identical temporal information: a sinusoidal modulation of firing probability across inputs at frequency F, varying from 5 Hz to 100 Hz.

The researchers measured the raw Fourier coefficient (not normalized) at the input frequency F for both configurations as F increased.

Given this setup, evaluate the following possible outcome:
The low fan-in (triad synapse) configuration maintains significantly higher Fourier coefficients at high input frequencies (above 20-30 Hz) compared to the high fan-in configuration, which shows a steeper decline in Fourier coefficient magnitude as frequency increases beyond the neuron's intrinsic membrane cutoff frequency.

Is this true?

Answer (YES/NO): YES